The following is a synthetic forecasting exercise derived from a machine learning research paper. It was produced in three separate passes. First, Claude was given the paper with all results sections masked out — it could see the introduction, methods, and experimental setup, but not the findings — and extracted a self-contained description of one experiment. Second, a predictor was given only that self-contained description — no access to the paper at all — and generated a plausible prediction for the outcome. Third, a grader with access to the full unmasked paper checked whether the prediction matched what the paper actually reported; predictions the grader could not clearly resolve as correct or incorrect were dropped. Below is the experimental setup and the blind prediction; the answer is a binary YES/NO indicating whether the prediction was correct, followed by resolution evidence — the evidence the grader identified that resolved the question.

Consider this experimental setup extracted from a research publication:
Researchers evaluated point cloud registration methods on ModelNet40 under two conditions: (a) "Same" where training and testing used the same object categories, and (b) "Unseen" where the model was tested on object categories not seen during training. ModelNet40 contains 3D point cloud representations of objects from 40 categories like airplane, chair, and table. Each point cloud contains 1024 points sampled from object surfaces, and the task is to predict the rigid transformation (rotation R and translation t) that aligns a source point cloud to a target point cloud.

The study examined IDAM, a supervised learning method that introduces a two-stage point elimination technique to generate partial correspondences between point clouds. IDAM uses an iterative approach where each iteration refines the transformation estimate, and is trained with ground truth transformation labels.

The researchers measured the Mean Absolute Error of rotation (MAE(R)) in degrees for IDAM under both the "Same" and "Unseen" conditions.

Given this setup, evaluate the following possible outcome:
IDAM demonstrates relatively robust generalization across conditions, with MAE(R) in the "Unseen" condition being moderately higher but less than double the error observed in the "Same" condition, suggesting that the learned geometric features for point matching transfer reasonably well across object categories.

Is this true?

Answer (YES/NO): YES